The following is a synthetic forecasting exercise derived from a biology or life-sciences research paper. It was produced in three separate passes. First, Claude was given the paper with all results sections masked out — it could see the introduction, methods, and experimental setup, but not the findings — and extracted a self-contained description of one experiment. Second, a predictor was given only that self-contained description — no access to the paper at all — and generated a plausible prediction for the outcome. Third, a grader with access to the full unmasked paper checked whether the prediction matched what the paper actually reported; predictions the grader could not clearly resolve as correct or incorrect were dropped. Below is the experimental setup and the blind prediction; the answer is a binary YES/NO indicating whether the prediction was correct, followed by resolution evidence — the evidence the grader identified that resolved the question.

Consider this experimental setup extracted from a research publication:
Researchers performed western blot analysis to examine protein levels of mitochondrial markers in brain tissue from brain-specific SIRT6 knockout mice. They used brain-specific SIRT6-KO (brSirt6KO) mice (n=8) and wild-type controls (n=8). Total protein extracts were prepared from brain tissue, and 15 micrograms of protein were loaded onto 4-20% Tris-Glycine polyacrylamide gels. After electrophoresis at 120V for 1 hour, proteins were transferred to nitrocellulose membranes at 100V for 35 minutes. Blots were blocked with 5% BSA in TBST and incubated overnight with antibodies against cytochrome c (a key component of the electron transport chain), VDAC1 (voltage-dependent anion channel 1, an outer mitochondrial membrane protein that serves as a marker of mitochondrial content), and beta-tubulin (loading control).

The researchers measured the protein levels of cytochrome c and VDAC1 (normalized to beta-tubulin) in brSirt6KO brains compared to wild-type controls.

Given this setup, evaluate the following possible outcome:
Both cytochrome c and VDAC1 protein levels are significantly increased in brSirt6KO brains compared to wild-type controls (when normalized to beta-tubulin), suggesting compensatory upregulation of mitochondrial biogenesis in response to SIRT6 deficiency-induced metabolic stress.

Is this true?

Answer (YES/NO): NO